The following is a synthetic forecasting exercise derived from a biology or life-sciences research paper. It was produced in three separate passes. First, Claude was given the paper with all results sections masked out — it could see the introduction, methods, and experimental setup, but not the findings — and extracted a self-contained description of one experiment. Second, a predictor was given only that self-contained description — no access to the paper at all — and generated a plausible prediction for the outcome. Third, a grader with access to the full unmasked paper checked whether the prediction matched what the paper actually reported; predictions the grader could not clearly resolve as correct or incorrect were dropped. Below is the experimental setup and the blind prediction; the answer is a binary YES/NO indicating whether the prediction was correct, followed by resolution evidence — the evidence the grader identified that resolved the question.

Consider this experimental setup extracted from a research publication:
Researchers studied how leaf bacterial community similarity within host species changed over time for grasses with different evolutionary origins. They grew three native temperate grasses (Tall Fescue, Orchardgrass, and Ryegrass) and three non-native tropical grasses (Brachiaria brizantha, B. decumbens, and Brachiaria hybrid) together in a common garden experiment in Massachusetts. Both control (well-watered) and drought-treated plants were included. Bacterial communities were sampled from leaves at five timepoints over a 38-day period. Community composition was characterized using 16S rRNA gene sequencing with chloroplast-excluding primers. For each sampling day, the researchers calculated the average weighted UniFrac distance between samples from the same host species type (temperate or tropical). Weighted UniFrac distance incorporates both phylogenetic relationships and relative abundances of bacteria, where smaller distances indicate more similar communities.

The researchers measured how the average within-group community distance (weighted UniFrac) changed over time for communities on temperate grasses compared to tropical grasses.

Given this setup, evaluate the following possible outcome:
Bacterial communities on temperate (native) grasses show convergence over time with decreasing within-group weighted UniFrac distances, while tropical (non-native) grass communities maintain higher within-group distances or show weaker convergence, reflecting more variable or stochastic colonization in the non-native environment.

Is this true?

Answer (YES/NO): YES